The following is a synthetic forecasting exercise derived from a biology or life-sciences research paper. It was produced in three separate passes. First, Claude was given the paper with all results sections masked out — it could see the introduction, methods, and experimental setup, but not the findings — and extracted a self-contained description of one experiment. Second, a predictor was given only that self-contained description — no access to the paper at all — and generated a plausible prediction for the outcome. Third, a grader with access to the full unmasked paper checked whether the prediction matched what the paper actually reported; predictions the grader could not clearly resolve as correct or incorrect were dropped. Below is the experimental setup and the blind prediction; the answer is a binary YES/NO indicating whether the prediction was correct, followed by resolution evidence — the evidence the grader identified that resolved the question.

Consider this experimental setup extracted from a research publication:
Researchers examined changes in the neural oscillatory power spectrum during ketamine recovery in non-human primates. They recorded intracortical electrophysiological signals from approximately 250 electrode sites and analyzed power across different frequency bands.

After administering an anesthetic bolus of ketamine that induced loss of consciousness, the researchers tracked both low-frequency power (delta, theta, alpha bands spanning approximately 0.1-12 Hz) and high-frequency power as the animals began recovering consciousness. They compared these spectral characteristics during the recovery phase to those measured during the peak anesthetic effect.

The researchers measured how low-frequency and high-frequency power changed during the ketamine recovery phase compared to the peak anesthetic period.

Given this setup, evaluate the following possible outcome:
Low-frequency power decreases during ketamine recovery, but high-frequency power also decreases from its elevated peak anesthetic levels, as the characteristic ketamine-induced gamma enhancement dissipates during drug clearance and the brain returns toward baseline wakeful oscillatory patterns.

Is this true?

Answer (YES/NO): NO